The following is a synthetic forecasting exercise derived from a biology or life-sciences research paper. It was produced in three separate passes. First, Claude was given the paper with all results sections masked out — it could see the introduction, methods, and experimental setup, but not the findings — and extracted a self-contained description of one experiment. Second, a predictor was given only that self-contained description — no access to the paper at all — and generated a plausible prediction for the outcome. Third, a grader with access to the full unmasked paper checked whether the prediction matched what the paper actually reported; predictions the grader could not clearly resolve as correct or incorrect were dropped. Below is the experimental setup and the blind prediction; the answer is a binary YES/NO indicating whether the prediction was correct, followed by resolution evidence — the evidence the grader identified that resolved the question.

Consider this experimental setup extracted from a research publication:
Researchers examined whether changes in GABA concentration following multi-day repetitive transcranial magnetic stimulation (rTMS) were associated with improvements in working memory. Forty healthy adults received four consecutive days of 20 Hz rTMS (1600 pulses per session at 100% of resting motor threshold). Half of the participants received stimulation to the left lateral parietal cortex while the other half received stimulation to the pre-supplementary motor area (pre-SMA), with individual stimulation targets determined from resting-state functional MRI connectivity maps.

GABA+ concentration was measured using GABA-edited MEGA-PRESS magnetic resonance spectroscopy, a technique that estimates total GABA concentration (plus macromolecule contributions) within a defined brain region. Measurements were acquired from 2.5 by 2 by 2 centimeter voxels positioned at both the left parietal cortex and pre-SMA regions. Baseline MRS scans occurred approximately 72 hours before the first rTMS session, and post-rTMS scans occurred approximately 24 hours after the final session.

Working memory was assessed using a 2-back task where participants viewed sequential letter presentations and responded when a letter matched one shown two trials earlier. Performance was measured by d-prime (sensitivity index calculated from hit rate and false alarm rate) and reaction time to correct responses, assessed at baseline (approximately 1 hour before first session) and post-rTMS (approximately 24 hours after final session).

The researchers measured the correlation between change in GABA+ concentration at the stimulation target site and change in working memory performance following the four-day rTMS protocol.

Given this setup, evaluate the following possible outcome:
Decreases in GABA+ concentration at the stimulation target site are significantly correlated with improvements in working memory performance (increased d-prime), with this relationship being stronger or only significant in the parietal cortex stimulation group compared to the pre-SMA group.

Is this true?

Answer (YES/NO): NO